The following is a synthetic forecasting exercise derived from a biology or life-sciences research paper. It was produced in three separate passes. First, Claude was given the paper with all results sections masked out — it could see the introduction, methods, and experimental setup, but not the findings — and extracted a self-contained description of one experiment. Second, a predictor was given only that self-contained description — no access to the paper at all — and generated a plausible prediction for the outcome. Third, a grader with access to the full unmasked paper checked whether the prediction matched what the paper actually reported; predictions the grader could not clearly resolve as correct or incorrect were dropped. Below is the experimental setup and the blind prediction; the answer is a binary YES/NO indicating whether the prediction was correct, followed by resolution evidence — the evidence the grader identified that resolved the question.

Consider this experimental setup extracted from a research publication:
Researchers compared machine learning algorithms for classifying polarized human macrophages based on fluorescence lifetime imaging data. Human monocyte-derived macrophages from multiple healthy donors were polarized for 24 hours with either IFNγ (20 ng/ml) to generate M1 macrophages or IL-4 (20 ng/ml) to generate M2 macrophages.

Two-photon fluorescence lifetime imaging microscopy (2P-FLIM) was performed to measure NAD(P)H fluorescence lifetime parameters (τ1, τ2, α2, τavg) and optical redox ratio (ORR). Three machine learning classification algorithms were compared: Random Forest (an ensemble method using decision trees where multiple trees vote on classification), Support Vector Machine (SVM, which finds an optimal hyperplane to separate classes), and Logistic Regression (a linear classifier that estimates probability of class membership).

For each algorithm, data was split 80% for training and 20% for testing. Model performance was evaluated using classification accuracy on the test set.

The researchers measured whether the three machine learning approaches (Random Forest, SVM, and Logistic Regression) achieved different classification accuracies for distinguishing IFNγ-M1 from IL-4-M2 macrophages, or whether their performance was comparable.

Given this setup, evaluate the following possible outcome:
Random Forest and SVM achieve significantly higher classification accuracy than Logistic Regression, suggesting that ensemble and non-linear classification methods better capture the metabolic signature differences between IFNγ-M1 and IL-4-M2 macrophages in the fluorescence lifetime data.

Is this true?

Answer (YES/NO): NO